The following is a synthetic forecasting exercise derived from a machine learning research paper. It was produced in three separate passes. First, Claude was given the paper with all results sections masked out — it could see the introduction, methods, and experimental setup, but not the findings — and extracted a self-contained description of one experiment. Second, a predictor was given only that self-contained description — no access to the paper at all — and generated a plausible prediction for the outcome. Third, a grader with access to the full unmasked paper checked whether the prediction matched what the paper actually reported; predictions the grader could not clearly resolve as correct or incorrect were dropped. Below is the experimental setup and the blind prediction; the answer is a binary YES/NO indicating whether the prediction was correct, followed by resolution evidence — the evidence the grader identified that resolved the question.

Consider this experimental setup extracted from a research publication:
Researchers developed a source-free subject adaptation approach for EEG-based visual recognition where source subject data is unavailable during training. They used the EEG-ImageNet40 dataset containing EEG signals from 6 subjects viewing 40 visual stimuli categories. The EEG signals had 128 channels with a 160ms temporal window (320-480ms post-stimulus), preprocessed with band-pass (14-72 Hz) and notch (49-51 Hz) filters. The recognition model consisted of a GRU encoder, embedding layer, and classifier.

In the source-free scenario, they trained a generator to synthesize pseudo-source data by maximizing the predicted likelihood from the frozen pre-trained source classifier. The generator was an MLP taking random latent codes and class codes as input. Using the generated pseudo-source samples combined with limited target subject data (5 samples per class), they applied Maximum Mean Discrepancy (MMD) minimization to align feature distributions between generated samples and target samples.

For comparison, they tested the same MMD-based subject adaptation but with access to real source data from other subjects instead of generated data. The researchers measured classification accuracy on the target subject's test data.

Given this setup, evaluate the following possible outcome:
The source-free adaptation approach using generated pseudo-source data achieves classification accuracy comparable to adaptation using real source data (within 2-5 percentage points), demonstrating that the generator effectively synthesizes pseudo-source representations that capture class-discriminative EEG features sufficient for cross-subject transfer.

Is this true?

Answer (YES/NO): NO